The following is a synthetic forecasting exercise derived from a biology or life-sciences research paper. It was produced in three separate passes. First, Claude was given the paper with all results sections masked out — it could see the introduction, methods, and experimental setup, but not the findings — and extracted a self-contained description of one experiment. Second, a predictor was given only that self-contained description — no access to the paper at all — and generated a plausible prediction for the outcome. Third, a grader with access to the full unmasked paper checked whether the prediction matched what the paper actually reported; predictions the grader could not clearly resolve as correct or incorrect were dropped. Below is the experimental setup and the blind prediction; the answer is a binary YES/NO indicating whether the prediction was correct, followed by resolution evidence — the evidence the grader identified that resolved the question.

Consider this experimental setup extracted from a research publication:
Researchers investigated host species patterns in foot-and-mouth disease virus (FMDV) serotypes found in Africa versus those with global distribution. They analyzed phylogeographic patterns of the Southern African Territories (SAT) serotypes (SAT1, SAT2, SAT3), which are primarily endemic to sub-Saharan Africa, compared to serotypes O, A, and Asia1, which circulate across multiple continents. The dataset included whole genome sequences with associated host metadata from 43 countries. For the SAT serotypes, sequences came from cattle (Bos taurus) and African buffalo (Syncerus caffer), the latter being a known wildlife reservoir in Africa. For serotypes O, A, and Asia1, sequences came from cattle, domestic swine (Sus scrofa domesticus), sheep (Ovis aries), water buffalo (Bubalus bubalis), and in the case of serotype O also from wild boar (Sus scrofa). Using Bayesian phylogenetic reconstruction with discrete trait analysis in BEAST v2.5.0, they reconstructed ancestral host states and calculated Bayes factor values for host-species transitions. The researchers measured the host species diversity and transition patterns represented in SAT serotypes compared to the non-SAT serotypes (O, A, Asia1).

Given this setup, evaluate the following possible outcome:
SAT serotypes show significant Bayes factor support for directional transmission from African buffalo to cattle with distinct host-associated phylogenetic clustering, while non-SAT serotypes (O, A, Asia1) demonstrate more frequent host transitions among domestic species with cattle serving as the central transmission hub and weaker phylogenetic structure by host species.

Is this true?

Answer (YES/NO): NO